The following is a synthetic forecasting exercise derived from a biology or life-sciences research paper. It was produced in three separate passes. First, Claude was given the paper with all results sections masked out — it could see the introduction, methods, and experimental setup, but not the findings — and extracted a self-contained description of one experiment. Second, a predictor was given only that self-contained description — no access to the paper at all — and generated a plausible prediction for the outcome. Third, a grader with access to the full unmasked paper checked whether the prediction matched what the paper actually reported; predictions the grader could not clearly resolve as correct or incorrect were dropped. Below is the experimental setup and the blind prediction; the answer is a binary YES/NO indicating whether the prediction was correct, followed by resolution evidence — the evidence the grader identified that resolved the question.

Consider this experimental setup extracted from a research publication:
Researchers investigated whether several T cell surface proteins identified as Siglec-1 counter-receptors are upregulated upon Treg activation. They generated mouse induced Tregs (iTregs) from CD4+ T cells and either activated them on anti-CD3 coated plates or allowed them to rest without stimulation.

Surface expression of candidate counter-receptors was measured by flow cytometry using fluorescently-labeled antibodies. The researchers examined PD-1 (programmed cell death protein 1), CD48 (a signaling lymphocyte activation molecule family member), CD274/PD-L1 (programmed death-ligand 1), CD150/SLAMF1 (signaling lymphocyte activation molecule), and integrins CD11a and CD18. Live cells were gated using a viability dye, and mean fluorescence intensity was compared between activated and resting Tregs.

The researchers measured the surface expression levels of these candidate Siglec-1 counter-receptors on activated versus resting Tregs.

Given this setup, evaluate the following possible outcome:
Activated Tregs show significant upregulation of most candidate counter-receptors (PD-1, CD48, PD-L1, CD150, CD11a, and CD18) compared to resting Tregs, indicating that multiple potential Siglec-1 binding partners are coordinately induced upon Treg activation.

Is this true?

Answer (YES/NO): NO